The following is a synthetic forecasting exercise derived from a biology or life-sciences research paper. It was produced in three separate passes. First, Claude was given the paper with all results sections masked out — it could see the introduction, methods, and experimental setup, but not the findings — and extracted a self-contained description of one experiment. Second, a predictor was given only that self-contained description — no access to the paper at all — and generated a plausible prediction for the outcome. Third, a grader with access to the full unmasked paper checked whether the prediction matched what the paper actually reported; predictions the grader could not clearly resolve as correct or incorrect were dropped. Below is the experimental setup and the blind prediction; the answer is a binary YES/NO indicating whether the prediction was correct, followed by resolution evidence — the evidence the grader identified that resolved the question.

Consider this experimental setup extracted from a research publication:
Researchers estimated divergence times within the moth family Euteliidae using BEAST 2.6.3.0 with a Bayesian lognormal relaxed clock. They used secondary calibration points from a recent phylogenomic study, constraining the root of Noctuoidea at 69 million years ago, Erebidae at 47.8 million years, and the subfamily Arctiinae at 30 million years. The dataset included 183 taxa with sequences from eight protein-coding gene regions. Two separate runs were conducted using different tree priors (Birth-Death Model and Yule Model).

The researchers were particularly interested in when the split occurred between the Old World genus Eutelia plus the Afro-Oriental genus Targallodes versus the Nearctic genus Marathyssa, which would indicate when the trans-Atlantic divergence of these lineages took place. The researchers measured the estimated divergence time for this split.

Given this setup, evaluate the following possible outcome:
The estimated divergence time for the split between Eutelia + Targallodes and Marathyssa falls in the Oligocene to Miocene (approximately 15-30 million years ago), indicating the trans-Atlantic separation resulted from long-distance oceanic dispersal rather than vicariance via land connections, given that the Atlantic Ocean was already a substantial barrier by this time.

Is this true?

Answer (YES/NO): YES